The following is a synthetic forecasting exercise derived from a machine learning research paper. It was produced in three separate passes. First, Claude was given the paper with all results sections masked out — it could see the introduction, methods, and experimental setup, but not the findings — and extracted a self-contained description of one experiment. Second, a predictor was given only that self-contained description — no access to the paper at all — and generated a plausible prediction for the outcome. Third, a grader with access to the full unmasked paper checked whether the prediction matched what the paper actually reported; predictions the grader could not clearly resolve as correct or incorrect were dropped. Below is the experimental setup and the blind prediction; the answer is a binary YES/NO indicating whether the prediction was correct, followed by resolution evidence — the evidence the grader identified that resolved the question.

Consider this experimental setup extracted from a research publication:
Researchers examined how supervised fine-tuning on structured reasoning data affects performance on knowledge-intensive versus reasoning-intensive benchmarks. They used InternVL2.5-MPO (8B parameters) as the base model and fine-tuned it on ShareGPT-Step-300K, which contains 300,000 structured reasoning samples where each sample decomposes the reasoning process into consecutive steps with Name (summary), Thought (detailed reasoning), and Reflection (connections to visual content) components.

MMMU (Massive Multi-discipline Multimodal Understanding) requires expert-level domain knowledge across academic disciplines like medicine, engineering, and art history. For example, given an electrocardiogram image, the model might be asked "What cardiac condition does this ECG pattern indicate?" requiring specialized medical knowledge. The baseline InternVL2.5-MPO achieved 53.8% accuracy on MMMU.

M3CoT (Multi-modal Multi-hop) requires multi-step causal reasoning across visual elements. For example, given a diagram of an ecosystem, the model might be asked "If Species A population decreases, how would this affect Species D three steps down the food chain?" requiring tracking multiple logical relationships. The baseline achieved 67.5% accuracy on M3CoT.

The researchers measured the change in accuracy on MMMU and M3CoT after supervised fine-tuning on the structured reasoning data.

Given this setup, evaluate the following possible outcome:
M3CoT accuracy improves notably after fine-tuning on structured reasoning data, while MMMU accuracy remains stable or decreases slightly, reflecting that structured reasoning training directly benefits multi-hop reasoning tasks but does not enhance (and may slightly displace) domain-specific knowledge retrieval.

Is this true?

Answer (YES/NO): YES